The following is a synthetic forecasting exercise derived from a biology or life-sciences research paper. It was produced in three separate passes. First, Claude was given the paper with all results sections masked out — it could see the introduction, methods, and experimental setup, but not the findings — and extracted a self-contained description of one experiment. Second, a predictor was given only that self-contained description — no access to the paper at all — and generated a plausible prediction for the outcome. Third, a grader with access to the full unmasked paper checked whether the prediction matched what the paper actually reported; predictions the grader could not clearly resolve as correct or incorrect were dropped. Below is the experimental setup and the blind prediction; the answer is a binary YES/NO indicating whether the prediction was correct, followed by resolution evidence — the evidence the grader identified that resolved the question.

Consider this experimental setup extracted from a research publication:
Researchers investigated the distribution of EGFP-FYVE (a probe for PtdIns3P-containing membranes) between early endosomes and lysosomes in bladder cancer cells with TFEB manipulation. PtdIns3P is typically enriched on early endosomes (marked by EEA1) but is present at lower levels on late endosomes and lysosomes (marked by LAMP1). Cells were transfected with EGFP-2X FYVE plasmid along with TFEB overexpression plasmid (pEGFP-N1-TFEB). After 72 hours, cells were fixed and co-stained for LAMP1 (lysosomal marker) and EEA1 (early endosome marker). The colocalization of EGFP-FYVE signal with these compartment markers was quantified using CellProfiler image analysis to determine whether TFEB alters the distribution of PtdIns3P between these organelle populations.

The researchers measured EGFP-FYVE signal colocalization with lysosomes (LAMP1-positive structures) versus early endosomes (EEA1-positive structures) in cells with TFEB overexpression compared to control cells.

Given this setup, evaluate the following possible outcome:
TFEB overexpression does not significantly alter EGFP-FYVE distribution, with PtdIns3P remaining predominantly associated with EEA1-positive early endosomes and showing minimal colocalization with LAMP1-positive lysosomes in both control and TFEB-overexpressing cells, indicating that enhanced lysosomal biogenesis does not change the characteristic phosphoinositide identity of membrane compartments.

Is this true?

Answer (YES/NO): NO